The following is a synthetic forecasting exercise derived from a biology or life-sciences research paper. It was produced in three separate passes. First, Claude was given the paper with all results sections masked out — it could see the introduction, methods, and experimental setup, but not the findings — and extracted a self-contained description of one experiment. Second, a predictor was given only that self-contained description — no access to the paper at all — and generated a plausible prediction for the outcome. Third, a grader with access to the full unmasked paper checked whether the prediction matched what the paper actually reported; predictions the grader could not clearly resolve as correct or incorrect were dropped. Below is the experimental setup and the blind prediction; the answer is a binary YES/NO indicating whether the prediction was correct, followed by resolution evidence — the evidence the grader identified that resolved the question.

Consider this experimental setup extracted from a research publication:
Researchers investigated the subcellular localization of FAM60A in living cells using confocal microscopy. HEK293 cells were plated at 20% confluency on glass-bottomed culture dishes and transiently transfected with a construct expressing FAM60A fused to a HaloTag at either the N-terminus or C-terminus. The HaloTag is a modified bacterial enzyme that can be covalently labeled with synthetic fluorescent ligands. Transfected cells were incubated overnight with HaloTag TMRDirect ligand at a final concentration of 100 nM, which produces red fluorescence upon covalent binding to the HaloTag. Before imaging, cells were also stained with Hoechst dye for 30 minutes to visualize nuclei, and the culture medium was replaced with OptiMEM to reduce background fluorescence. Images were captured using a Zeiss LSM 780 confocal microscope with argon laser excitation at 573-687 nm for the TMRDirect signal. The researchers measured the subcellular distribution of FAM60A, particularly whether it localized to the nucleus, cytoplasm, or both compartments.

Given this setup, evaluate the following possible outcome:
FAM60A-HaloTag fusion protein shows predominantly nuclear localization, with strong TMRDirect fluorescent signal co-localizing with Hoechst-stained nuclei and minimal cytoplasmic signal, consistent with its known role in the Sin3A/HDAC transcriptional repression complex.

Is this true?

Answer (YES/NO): YES